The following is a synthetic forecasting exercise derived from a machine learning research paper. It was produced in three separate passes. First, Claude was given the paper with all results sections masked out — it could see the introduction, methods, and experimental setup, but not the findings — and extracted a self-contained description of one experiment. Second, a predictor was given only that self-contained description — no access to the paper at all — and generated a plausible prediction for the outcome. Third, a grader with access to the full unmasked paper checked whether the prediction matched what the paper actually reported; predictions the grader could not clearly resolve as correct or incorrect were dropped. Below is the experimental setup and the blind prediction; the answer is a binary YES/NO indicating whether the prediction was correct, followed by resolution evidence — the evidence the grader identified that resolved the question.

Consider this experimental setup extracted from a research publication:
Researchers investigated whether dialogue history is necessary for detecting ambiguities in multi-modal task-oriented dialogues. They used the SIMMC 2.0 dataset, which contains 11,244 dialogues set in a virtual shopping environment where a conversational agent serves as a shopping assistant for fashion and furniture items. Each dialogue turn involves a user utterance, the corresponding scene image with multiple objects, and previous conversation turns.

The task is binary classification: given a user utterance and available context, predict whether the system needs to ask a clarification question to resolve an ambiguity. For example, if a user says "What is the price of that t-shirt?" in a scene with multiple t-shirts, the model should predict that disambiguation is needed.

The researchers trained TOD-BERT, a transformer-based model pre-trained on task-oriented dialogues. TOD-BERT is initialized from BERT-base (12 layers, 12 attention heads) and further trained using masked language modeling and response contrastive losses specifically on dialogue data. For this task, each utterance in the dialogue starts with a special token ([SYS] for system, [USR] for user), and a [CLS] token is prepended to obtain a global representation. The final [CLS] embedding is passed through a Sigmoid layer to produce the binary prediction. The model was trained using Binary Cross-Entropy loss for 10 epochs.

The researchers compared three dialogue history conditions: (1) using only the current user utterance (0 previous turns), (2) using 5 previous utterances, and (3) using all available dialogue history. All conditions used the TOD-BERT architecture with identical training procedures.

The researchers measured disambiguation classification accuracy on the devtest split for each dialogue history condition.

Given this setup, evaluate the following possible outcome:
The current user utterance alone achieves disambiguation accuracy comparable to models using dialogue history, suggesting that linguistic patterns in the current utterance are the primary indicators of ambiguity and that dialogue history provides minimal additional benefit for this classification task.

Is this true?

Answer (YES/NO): YES